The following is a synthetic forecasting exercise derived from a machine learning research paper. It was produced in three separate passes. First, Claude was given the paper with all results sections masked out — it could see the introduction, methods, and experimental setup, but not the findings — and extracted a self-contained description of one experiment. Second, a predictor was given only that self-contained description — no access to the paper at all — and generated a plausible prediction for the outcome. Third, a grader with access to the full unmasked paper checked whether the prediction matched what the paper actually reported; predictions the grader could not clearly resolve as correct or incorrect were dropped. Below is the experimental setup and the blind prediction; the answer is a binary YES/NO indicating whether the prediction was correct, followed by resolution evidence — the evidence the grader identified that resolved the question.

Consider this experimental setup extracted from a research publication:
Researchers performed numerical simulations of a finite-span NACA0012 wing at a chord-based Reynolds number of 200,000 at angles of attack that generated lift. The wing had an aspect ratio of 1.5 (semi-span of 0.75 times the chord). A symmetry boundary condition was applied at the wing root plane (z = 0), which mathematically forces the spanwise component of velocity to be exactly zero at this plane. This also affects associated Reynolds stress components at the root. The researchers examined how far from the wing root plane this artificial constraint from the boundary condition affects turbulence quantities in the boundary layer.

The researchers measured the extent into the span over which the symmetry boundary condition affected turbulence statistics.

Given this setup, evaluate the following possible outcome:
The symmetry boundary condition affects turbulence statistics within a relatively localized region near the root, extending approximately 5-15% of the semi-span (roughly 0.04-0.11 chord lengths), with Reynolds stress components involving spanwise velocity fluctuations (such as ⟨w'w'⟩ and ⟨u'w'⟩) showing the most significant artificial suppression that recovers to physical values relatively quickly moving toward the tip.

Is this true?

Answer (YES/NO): YES